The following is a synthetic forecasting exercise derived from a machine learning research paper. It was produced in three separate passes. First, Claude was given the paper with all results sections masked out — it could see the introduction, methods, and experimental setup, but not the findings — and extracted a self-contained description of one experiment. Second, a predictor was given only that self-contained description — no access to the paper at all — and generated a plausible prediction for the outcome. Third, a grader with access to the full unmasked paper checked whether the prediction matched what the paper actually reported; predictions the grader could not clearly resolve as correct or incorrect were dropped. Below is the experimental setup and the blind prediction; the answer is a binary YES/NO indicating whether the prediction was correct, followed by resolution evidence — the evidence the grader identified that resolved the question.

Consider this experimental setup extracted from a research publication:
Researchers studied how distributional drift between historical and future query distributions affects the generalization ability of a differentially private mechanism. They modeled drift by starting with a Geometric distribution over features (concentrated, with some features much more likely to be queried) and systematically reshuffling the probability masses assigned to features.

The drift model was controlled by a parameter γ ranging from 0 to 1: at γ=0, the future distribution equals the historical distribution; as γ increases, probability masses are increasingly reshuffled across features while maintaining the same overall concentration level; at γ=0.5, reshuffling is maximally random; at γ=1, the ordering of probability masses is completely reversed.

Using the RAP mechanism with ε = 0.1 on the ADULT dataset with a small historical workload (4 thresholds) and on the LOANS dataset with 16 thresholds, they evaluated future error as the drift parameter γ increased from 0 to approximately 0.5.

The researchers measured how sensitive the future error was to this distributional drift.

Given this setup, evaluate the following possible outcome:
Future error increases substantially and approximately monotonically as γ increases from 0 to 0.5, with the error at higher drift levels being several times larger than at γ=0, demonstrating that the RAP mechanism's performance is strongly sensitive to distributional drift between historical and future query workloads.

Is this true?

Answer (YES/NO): NO